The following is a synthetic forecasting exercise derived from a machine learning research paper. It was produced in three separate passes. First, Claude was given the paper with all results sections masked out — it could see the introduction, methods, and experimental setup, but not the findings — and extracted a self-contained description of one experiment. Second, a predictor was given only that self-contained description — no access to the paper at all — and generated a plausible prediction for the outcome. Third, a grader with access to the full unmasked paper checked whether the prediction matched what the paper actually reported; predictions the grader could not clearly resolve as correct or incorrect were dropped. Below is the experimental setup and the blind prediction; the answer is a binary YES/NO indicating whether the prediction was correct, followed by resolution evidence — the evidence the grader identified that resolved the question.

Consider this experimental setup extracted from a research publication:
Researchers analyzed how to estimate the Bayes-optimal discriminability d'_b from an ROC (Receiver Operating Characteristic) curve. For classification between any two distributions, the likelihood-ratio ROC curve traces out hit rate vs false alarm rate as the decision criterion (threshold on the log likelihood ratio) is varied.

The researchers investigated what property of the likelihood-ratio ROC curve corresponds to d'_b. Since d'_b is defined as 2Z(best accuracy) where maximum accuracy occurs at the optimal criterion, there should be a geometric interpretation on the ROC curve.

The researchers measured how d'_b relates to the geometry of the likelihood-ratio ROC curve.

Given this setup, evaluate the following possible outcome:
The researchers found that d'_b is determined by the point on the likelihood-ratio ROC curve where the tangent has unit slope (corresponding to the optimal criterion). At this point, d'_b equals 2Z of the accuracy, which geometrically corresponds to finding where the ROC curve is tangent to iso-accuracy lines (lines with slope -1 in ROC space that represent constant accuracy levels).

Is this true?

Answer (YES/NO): NO